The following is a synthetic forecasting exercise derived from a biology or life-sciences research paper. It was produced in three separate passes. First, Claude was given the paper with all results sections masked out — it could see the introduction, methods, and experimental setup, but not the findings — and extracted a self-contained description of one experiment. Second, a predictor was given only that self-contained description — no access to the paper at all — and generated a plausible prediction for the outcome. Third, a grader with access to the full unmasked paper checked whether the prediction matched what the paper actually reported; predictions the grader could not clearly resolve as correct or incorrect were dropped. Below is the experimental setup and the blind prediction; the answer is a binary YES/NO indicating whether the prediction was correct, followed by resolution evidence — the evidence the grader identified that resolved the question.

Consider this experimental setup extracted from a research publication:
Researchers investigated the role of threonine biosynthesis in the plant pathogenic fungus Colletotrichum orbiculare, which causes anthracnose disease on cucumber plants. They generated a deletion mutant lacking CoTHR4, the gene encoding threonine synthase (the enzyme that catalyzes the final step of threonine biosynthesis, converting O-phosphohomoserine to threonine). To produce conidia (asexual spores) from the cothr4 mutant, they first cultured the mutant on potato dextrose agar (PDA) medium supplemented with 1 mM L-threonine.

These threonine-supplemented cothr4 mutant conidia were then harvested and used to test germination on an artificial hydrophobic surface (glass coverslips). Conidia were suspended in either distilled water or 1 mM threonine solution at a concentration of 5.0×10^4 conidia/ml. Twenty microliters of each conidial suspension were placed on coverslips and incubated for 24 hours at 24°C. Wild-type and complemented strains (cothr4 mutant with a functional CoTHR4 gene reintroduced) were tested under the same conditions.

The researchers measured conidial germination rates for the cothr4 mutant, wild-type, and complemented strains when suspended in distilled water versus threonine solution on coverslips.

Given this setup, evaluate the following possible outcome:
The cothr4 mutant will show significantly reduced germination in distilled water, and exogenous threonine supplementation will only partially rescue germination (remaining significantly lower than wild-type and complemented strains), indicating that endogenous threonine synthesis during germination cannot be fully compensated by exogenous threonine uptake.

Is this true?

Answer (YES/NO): NO